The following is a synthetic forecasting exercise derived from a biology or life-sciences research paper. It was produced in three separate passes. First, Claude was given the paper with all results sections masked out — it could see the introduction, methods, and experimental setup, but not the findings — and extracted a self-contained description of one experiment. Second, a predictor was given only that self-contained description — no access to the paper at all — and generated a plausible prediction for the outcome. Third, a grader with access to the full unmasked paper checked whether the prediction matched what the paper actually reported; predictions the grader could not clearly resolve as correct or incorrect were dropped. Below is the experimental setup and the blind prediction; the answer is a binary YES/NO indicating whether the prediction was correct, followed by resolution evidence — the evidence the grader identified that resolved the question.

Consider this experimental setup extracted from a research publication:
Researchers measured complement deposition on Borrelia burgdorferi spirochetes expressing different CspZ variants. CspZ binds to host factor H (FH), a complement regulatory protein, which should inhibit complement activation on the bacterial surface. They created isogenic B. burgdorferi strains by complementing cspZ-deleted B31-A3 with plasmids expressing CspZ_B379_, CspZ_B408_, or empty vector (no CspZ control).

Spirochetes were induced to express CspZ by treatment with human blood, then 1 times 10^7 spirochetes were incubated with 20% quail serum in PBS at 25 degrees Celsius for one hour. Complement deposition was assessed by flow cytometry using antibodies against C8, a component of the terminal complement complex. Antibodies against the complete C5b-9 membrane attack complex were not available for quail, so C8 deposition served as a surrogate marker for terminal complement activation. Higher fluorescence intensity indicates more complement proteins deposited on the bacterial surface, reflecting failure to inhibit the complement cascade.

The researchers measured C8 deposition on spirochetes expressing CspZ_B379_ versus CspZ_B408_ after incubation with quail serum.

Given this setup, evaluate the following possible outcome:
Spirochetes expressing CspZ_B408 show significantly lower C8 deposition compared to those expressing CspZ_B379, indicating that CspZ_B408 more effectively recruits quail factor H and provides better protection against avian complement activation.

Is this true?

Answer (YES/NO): NO